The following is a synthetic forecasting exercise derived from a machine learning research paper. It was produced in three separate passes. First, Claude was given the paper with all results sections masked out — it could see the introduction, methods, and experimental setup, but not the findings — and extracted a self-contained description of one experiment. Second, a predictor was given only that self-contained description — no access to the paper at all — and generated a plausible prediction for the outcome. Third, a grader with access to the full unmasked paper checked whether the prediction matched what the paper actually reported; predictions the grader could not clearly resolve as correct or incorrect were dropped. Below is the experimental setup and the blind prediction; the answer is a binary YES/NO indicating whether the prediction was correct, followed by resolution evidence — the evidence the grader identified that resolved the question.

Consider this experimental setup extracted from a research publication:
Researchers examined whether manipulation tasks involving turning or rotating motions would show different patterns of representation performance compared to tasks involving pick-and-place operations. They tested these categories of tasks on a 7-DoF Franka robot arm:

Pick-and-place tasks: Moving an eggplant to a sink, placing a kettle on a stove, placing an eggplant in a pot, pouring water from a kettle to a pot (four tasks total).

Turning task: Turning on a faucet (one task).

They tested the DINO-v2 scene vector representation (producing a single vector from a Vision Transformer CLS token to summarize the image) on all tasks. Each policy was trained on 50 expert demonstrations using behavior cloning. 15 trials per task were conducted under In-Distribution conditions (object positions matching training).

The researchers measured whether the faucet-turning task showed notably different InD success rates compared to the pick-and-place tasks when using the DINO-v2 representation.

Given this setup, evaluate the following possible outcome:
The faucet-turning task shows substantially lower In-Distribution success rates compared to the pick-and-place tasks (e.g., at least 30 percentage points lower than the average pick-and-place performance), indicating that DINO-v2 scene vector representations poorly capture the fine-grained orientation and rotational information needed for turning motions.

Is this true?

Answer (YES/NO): NO